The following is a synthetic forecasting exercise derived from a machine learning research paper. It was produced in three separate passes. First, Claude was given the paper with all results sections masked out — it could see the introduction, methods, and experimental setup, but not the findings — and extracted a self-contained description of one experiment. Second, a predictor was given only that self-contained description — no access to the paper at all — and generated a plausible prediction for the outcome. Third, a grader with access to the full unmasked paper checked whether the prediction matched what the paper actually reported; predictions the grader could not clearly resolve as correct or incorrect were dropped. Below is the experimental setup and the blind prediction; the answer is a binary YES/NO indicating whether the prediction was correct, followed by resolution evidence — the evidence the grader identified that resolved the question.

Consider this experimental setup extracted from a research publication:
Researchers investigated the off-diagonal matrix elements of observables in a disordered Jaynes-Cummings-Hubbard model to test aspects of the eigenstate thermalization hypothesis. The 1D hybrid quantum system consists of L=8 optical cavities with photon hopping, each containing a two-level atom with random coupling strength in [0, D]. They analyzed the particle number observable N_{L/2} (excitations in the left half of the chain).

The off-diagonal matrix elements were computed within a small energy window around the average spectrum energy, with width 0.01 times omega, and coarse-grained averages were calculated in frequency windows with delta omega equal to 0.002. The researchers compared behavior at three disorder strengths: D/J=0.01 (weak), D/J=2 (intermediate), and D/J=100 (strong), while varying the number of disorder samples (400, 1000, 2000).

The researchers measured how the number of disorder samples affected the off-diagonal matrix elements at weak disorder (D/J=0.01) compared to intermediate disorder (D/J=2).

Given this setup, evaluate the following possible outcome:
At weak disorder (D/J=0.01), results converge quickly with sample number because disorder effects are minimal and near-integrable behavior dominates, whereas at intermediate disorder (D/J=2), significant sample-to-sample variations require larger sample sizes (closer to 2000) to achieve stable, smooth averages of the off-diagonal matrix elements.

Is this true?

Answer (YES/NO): YES